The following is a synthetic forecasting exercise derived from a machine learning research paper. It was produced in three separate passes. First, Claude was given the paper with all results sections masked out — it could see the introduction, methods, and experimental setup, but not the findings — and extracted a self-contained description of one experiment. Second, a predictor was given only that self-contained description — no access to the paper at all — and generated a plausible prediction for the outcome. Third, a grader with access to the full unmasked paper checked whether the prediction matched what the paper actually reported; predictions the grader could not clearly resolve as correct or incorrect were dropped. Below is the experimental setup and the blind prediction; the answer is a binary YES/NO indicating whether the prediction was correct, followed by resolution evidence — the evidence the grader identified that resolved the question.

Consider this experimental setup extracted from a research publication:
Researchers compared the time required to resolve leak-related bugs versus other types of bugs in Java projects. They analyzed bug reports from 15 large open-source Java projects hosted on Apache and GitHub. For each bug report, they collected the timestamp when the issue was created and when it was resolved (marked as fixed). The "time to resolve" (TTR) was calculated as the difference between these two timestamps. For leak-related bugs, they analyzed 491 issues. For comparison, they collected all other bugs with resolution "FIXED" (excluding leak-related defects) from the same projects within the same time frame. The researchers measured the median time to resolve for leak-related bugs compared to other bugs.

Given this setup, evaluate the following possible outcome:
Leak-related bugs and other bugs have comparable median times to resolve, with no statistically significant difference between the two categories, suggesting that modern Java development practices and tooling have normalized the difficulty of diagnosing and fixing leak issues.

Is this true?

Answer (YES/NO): YES